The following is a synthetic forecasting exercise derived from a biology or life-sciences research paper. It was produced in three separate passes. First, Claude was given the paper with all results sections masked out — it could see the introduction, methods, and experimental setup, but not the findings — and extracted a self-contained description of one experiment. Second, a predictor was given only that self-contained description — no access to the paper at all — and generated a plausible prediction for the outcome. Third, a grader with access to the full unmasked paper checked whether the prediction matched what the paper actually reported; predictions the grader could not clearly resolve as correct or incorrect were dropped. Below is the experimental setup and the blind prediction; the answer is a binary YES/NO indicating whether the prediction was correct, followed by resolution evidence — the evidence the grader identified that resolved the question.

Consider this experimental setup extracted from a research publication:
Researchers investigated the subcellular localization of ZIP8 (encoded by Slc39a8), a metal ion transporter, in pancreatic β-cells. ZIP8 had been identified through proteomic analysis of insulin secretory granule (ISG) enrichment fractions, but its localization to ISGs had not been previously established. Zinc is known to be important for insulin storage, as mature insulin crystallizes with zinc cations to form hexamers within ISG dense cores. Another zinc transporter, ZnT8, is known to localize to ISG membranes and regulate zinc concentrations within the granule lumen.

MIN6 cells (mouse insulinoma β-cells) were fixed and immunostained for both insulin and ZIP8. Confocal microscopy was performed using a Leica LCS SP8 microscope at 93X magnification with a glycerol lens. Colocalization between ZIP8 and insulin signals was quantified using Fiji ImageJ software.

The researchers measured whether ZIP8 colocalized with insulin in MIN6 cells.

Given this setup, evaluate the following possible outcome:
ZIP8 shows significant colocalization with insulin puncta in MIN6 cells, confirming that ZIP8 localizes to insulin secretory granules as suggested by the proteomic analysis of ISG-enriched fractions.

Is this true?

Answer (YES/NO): YES